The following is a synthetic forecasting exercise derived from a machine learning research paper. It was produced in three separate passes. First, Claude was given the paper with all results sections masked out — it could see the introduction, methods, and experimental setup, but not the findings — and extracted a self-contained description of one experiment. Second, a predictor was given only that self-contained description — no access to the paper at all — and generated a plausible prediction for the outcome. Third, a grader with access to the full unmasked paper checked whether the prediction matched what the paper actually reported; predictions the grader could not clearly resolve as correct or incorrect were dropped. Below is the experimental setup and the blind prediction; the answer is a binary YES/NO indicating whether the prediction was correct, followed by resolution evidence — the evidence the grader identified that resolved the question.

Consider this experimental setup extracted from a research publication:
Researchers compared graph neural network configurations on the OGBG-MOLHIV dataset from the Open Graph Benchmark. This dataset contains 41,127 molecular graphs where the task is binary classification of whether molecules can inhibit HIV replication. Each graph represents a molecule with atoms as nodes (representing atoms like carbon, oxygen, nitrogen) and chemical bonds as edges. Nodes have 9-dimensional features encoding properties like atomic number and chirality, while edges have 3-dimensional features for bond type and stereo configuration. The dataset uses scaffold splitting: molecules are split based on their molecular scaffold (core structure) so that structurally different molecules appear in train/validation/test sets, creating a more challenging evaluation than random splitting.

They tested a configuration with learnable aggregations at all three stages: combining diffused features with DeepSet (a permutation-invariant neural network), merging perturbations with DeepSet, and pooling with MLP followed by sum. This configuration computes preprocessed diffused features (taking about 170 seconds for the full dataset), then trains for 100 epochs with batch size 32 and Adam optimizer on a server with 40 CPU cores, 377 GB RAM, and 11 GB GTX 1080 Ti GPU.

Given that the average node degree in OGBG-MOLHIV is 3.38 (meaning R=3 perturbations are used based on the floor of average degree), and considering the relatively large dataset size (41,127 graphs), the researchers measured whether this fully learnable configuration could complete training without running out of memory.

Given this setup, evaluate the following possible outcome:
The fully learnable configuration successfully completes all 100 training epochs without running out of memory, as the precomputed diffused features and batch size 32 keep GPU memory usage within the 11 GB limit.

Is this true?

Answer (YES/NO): NO